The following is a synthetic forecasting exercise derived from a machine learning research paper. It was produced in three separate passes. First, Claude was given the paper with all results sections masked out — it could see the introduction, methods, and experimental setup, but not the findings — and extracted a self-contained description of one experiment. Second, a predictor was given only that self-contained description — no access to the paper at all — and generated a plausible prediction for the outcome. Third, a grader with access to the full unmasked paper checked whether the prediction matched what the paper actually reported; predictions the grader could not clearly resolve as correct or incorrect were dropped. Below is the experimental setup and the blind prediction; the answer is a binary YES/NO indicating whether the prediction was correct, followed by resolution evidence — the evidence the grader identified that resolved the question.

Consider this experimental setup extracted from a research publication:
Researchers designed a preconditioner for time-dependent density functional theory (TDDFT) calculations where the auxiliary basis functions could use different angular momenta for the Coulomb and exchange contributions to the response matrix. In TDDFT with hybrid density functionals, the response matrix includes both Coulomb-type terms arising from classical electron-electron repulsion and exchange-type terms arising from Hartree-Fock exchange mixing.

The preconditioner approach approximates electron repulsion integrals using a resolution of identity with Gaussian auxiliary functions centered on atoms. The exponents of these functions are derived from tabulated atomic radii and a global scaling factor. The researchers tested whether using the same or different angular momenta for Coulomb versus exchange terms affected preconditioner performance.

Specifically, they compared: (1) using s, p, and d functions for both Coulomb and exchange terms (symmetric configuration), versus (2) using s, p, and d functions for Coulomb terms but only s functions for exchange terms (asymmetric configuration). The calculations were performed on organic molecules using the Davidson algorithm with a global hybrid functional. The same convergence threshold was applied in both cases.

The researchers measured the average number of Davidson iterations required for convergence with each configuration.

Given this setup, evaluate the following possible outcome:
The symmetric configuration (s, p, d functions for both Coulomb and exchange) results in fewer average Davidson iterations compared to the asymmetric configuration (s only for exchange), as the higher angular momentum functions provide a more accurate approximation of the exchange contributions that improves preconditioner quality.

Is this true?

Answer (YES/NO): NO